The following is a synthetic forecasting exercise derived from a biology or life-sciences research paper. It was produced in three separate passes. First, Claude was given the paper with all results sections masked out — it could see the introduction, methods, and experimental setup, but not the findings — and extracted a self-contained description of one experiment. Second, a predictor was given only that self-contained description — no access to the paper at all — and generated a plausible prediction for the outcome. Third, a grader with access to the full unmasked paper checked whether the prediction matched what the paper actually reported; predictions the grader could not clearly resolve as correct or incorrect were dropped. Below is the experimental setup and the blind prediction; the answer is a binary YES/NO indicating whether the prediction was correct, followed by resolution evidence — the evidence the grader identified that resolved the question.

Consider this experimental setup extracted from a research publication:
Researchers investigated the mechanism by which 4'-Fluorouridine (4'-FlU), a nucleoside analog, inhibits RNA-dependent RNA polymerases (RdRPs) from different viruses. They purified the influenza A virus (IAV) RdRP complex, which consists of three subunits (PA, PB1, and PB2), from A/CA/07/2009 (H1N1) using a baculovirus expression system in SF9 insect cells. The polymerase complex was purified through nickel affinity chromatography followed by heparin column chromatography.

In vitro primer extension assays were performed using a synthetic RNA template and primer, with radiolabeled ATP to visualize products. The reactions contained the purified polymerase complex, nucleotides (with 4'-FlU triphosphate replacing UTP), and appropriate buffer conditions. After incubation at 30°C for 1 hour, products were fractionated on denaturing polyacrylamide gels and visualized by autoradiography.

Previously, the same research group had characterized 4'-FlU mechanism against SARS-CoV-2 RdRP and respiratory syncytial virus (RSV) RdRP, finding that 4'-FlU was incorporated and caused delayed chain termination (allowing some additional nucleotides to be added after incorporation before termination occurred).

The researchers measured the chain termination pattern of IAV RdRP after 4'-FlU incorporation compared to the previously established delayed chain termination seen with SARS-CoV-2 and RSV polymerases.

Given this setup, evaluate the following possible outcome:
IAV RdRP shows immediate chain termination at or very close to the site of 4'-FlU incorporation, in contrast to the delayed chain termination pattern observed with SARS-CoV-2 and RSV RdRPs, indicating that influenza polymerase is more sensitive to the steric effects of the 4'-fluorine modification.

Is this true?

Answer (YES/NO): YES